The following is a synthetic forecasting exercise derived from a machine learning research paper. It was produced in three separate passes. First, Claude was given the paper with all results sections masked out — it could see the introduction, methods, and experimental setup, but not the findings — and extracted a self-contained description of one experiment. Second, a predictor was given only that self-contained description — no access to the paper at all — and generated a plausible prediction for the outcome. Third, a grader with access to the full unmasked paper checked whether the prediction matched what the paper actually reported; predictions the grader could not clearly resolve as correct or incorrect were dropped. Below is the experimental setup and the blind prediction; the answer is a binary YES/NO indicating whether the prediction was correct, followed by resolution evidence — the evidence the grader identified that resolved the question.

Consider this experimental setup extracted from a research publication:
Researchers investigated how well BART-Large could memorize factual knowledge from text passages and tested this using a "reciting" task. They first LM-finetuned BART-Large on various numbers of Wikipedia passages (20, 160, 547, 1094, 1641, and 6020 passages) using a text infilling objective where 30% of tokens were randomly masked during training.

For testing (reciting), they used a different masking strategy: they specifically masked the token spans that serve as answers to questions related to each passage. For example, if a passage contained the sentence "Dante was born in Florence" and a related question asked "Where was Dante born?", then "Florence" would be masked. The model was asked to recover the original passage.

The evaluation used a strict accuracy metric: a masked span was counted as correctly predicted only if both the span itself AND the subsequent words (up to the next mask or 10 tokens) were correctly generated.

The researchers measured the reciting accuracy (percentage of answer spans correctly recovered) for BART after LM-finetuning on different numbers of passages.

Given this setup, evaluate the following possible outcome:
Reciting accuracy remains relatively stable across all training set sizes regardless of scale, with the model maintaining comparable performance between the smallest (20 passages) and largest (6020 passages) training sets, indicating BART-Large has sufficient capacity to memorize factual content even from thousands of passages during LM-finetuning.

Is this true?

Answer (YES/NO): NO